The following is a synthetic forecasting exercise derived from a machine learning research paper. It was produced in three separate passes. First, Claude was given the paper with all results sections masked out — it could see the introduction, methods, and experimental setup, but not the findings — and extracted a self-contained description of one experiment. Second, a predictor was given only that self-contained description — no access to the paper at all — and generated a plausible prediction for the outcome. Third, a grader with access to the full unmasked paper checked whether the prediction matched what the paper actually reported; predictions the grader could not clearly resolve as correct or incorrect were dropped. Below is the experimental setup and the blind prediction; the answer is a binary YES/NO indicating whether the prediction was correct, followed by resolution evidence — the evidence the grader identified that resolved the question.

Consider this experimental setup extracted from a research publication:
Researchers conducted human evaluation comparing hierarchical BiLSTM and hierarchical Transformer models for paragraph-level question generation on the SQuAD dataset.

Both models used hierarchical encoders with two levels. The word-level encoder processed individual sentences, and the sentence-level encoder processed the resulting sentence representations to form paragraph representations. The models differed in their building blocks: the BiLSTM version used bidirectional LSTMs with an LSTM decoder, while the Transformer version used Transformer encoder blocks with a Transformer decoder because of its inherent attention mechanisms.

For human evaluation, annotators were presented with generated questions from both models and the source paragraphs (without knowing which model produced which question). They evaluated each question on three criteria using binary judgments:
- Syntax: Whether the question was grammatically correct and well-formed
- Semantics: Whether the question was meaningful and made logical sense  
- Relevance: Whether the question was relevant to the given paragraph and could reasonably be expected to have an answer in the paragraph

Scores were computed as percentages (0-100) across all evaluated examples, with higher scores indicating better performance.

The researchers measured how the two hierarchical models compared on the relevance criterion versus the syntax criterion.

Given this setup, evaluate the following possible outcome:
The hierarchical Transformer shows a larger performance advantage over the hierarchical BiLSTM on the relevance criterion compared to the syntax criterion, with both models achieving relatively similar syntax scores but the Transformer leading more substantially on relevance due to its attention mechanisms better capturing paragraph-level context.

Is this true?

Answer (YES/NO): NO